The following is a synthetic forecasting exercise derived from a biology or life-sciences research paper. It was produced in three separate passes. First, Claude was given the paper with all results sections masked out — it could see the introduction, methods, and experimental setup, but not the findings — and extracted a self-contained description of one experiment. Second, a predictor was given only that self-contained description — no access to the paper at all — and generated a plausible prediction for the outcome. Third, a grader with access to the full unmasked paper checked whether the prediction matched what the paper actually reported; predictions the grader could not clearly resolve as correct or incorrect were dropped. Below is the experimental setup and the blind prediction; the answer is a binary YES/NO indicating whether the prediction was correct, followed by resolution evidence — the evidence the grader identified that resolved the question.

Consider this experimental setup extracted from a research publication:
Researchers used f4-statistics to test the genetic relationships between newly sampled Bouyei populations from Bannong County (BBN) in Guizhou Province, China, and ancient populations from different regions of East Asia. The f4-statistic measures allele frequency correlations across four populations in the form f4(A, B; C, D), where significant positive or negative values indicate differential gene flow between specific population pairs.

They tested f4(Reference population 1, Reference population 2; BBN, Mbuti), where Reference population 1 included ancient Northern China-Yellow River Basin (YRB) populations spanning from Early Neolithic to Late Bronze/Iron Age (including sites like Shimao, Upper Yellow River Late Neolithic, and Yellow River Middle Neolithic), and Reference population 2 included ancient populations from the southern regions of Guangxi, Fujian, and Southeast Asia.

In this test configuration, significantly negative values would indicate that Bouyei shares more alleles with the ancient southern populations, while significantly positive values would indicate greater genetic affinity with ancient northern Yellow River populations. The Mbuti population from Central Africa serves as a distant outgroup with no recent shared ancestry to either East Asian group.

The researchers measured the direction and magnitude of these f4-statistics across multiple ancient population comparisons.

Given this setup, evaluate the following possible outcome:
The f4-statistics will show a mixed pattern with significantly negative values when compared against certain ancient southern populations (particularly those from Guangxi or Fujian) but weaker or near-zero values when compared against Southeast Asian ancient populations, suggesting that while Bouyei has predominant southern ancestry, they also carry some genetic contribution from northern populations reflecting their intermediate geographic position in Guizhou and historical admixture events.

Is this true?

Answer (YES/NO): NO